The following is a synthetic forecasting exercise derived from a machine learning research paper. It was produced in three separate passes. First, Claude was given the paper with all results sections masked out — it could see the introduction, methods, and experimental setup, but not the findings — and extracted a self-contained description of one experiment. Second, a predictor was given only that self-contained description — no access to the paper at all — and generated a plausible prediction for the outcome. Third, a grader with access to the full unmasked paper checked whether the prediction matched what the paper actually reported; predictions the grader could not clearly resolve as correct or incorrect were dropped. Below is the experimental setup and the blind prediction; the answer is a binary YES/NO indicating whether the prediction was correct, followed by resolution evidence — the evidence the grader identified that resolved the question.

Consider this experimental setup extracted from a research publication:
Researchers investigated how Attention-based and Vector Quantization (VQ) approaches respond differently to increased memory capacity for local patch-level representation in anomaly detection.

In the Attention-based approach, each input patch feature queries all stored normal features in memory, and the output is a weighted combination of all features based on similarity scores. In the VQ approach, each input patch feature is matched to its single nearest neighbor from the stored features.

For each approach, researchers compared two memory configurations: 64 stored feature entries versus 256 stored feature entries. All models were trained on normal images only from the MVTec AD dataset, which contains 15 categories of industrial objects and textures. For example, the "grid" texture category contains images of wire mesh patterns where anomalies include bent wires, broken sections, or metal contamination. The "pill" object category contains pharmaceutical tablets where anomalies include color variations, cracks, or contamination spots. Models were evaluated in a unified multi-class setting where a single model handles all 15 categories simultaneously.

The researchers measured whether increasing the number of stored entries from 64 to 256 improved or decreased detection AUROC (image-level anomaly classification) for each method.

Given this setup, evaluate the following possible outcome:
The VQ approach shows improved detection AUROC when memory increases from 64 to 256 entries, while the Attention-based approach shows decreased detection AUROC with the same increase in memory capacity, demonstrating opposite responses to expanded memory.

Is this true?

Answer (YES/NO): YES